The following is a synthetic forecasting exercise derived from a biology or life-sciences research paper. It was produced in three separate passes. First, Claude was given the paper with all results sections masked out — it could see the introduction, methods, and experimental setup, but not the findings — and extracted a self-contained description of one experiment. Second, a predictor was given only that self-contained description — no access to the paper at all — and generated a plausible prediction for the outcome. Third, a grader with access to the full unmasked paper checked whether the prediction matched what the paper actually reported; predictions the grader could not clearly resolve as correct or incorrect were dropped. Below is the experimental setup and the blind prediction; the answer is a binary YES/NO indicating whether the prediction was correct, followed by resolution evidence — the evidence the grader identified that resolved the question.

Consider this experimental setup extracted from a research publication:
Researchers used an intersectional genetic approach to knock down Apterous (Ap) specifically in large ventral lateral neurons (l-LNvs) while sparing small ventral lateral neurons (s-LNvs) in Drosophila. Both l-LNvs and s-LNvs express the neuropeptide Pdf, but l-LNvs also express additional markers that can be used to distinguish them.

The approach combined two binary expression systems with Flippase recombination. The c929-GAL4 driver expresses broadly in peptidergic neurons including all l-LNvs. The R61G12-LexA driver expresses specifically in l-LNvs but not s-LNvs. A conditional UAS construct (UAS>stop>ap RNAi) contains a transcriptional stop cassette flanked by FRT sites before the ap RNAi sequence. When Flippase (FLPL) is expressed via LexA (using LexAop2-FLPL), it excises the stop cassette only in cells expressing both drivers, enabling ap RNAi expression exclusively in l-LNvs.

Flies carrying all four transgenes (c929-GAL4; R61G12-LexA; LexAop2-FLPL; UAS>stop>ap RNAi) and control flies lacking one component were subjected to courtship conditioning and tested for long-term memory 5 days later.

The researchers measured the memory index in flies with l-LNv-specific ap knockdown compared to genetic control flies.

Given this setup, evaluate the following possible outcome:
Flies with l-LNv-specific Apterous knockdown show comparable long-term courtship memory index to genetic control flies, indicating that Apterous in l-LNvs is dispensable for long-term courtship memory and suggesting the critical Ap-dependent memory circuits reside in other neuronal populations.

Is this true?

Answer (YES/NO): NO